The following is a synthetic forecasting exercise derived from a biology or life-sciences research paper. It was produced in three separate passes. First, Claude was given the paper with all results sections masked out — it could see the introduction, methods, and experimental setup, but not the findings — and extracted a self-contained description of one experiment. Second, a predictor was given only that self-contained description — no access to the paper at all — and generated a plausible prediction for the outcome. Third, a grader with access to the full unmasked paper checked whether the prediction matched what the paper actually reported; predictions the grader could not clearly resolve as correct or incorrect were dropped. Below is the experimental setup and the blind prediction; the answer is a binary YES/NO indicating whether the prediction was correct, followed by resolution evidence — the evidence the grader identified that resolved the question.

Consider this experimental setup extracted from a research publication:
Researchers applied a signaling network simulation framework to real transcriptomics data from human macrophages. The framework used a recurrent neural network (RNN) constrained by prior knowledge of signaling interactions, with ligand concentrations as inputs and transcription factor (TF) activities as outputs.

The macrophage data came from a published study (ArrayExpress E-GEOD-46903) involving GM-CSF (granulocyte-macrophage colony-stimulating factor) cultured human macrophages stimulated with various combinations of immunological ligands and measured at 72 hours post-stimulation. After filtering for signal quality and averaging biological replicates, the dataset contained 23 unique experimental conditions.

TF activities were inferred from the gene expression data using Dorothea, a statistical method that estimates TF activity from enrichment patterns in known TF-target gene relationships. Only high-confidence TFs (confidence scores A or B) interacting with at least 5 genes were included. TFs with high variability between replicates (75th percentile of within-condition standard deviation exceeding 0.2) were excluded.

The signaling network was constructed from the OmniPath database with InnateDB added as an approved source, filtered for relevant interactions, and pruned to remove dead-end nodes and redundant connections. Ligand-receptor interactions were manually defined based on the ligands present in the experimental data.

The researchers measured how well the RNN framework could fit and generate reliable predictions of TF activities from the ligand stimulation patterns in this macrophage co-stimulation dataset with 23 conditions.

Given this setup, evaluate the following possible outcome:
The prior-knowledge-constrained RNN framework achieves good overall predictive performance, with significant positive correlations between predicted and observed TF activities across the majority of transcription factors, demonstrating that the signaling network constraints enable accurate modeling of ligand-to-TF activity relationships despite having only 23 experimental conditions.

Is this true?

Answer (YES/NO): YES